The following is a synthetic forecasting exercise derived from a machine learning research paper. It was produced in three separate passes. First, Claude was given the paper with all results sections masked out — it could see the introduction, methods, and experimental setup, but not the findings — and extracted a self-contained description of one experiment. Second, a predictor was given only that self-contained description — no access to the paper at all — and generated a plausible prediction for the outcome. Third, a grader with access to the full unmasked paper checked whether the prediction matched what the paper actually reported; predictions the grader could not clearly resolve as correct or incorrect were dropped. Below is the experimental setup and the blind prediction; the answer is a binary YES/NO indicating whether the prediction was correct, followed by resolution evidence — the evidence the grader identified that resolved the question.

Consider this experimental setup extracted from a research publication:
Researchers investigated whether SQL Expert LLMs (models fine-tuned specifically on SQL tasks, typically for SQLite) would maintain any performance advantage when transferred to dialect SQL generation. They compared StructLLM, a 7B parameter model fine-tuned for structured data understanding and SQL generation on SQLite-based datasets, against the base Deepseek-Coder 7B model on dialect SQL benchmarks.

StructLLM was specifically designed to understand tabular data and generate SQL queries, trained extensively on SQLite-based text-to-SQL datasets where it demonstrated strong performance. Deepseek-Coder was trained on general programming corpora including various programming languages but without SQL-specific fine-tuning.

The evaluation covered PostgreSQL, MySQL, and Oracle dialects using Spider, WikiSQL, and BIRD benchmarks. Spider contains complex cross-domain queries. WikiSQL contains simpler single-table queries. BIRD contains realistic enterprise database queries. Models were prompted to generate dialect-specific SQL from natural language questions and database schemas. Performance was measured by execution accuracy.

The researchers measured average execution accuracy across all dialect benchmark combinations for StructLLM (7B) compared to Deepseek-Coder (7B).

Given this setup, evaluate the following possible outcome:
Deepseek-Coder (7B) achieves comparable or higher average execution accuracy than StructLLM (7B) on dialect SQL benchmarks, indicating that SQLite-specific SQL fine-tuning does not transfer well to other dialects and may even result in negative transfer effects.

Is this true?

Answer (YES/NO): YES